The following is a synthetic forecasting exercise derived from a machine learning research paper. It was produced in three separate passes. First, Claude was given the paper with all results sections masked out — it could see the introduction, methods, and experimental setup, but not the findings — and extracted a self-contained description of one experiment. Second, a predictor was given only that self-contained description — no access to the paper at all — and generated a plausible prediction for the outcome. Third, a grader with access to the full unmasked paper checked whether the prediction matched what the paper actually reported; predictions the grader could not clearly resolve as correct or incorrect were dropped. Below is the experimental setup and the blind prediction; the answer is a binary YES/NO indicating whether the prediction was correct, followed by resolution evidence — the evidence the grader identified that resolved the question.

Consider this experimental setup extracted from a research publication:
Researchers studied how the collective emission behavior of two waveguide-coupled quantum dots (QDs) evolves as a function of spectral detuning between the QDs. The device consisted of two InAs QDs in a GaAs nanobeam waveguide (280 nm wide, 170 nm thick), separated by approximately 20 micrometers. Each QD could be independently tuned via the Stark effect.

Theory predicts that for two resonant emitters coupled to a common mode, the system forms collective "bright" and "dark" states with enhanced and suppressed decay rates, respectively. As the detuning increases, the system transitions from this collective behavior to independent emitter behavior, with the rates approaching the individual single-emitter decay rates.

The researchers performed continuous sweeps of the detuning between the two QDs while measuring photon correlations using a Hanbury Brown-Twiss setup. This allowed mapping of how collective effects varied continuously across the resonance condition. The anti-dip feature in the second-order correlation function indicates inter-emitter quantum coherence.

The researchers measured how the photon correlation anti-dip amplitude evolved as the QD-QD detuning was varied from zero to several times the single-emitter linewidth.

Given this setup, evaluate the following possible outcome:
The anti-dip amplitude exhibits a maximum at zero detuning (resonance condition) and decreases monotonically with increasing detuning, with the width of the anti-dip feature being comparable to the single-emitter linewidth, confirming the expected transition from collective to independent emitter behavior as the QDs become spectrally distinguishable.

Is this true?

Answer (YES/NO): NO